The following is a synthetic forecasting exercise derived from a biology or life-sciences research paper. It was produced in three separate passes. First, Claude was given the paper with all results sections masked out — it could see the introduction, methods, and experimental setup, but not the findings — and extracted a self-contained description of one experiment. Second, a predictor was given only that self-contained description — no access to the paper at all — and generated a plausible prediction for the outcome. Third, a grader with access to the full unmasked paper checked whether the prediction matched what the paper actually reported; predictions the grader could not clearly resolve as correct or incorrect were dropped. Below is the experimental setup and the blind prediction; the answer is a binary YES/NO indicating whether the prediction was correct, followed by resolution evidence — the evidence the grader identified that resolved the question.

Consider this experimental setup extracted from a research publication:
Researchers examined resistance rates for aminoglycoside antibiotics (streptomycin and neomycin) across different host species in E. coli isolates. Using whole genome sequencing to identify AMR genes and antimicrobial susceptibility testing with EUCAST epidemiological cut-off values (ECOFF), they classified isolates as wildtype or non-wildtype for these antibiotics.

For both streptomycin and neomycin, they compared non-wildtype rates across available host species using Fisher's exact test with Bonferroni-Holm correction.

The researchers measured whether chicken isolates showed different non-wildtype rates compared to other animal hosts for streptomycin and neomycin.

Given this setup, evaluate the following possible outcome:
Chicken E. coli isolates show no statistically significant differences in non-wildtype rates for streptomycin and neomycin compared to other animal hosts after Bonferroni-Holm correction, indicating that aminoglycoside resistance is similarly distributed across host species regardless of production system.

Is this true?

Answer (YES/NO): NO